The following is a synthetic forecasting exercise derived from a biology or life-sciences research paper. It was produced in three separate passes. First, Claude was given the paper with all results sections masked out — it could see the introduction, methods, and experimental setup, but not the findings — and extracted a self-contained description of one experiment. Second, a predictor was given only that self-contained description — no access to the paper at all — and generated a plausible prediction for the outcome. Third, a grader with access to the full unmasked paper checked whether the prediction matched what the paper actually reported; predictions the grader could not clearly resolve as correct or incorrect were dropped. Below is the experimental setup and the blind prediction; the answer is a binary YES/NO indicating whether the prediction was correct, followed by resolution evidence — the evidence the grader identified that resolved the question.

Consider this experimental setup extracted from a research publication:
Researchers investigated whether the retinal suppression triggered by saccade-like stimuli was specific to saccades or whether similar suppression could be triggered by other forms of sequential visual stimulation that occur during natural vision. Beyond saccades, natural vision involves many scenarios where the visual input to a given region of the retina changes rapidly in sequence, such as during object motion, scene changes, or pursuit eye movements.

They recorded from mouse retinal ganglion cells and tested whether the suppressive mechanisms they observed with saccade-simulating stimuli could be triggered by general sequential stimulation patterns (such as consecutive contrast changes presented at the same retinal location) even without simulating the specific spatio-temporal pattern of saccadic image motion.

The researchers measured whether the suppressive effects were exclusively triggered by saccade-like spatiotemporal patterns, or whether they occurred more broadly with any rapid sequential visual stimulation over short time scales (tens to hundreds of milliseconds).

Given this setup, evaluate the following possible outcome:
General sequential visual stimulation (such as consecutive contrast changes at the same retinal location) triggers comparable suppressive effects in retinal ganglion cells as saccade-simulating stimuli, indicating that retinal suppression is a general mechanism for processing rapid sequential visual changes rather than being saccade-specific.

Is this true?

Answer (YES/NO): YES